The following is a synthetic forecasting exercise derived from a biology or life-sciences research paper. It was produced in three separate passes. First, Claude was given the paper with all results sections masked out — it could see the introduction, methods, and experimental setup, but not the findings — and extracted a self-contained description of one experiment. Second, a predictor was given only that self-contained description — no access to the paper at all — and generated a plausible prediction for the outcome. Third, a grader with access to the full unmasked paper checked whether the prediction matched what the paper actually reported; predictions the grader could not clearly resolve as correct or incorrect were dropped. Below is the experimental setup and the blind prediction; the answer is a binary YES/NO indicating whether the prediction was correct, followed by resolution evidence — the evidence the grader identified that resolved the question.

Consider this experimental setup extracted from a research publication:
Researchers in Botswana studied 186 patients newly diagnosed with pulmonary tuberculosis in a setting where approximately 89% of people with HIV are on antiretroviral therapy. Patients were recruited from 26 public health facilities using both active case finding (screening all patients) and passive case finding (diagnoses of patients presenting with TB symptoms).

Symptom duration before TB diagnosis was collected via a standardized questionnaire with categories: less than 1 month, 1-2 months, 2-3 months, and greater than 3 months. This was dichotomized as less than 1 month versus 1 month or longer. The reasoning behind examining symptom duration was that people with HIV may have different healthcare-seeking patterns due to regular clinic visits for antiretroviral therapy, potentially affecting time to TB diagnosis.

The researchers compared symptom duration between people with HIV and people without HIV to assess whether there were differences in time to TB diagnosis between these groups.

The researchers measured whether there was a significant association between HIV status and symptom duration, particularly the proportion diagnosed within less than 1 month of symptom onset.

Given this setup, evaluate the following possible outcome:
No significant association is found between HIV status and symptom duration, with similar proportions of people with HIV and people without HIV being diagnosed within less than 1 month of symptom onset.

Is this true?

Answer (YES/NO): NO